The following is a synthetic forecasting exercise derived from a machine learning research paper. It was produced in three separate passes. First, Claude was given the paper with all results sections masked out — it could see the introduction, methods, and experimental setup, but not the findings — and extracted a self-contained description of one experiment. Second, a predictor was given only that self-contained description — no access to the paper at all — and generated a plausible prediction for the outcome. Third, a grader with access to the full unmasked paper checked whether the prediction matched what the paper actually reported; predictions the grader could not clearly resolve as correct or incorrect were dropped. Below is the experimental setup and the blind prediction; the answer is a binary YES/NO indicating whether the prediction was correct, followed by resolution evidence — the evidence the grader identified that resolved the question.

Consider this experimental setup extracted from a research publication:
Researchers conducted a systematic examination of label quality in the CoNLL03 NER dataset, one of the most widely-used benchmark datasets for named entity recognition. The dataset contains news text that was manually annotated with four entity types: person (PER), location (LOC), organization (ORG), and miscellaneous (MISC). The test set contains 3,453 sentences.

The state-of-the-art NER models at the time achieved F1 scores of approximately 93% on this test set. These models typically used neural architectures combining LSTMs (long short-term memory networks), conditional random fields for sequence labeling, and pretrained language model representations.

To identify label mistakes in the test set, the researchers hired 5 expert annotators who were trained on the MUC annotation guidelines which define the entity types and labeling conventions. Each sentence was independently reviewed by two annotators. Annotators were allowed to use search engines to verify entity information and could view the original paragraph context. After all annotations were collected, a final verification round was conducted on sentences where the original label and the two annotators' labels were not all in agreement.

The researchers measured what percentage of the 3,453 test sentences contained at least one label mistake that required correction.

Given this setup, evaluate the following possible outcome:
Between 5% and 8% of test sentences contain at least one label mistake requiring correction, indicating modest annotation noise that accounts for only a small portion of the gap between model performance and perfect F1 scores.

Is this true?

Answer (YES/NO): NO